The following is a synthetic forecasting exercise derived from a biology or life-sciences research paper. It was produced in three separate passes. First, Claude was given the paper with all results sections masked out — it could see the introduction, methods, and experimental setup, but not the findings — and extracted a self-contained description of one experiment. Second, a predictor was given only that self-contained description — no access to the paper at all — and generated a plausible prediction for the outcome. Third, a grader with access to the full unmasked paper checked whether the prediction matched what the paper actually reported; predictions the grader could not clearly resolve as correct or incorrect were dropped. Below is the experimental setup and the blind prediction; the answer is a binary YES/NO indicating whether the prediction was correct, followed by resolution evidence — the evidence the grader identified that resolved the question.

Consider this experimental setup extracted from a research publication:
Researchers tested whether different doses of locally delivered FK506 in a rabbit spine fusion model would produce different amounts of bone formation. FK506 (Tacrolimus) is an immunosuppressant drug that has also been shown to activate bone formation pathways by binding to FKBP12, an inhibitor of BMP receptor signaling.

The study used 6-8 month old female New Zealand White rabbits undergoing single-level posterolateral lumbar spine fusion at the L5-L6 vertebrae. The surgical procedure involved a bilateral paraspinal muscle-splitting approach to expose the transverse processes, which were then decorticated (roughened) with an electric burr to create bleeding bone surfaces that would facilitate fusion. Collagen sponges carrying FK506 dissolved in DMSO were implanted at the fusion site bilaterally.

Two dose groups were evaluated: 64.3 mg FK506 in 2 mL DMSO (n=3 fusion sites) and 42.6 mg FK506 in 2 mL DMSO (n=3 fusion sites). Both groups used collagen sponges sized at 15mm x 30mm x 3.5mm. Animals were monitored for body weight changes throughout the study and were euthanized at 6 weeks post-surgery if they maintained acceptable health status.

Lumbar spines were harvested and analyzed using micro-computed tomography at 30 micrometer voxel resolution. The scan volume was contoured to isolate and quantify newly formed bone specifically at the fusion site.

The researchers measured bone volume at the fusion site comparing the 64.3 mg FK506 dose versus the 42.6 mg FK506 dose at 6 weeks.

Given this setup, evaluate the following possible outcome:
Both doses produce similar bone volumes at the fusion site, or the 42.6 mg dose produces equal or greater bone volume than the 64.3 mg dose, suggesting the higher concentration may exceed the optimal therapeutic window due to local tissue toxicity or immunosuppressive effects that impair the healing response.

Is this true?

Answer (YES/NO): YES